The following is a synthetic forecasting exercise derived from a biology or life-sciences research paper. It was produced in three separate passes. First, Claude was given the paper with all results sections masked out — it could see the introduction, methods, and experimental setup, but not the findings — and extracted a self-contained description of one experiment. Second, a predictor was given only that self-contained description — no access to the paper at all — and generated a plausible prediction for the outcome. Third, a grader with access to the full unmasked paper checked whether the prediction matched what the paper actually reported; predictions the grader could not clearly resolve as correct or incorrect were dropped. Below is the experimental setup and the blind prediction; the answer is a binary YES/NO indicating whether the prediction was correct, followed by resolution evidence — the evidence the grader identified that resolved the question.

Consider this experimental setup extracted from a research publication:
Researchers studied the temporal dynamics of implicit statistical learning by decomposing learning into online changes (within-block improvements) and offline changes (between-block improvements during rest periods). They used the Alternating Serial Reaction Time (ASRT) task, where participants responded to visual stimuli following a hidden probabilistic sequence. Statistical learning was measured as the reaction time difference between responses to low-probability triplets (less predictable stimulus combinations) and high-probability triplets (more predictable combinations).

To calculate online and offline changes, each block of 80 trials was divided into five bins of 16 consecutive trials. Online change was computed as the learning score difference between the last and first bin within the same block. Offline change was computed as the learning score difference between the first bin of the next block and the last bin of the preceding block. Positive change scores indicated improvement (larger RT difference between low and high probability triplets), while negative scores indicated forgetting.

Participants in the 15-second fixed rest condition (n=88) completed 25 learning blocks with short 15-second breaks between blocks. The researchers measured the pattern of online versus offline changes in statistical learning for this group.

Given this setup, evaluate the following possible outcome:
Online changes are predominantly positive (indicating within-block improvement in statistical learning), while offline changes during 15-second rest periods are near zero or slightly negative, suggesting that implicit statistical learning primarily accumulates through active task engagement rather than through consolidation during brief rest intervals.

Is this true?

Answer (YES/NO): YES